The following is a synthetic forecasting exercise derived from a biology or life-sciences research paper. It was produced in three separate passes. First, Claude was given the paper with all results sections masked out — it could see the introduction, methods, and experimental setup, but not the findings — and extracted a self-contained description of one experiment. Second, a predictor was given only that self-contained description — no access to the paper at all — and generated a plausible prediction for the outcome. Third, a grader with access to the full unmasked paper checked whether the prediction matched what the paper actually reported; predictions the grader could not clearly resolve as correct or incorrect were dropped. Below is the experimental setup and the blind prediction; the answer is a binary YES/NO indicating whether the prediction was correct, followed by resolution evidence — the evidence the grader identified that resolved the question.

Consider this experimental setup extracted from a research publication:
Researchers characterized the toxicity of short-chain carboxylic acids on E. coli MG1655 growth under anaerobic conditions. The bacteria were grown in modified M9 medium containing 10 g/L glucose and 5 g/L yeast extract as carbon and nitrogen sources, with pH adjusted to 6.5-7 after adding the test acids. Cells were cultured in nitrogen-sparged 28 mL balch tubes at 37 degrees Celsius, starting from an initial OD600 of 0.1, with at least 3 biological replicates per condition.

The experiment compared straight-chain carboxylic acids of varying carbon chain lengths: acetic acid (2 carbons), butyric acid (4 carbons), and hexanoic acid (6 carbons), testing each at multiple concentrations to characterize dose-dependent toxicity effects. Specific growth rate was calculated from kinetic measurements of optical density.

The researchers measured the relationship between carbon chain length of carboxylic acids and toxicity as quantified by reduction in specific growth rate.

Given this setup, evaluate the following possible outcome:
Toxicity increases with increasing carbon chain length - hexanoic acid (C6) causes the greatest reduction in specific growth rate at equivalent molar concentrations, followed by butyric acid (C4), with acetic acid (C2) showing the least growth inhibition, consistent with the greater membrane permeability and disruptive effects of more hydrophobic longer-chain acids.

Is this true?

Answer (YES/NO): YES